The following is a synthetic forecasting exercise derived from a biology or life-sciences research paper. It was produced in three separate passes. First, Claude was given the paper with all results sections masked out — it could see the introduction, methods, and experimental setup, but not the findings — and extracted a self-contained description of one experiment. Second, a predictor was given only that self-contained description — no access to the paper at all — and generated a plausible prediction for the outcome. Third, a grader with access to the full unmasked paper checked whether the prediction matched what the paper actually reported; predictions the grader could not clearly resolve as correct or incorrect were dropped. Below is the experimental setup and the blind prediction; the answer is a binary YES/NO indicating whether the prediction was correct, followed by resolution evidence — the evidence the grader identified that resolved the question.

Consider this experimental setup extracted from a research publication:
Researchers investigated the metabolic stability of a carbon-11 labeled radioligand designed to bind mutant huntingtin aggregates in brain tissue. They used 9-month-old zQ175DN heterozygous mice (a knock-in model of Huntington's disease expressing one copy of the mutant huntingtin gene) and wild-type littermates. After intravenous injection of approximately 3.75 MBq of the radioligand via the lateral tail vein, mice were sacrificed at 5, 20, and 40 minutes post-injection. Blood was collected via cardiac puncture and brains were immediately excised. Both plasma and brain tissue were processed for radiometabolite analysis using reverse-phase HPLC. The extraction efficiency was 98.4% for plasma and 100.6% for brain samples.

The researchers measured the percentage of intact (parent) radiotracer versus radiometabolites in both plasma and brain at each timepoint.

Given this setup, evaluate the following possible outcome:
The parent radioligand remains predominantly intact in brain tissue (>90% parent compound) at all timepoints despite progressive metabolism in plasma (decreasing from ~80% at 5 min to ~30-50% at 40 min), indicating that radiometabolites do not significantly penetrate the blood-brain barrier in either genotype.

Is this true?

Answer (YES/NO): NO